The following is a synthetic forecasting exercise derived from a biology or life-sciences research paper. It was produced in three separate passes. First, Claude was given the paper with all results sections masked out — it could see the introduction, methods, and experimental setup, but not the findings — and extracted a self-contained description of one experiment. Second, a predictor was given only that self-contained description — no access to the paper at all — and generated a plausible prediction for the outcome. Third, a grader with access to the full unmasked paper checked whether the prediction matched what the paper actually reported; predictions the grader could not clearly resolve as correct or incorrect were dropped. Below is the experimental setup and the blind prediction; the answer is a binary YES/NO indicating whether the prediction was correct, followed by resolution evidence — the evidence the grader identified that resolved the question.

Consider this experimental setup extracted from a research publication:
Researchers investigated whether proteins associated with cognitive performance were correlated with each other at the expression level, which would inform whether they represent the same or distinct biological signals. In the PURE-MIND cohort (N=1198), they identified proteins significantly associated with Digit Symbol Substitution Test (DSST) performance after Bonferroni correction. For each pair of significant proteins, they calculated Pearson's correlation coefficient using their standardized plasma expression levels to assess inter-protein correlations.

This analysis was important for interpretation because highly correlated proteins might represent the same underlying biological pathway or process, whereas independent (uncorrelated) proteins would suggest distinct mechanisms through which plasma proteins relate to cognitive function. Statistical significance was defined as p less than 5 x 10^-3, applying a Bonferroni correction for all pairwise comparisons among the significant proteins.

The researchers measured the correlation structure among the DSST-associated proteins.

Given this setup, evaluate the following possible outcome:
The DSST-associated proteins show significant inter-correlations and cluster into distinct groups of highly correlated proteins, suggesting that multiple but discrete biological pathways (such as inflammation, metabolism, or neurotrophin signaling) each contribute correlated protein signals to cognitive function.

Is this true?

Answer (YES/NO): NO